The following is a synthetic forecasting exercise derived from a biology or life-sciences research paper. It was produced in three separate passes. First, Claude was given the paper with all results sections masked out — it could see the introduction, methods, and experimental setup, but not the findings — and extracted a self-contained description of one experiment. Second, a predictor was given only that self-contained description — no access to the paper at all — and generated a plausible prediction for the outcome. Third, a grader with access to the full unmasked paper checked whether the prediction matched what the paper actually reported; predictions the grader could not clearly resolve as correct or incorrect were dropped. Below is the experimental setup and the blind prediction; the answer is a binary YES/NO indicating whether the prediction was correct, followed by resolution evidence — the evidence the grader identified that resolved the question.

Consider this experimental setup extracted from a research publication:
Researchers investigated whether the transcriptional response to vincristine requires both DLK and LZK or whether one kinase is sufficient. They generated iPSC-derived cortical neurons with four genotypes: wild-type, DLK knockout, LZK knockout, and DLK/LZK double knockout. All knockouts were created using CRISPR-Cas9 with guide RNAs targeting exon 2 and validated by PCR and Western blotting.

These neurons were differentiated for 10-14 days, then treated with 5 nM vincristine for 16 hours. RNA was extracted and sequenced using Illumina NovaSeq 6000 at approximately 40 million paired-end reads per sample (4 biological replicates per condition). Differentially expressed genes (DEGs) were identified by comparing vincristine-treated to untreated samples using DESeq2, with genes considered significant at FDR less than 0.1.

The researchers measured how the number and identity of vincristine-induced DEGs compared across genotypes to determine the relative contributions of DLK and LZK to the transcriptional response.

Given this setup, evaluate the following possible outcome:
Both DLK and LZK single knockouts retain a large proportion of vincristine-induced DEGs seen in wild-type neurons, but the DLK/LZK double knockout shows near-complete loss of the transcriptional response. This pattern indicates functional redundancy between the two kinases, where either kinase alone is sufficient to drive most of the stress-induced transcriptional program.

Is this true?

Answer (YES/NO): NO